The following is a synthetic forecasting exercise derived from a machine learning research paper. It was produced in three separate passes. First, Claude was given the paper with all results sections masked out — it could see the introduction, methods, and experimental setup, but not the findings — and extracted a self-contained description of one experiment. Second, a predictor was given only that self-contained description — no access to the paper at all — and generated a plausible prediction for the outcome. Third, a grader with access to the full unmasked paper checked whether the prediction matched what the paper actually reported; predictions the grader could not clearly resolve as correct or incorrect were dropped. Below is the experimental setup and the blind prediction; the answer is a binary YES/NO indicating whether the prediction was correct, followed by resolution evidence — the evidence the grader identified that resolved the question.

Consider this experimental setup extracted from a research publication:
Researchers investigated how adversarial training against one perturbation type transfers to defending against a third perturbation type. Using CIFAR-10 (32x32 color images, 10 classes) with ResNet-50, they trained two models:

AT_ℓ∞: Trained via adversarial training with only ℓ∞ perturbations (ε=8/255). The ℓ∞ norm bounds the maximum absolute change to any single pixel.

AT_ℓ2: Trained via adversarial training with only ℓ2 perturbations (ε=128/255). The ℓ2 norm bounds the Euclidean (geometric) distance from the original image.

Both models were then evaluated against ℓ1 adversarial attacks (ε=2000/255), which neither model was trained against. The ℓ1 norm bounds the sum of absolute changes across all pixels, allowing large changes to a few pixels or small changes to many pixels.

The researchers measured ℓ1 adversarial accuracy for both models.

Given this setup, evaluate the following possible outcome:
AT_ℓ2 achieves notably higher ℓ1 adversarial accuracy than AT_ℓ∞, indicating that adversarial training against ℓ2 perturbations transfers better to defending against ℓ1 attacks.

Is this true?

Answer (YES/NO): YES